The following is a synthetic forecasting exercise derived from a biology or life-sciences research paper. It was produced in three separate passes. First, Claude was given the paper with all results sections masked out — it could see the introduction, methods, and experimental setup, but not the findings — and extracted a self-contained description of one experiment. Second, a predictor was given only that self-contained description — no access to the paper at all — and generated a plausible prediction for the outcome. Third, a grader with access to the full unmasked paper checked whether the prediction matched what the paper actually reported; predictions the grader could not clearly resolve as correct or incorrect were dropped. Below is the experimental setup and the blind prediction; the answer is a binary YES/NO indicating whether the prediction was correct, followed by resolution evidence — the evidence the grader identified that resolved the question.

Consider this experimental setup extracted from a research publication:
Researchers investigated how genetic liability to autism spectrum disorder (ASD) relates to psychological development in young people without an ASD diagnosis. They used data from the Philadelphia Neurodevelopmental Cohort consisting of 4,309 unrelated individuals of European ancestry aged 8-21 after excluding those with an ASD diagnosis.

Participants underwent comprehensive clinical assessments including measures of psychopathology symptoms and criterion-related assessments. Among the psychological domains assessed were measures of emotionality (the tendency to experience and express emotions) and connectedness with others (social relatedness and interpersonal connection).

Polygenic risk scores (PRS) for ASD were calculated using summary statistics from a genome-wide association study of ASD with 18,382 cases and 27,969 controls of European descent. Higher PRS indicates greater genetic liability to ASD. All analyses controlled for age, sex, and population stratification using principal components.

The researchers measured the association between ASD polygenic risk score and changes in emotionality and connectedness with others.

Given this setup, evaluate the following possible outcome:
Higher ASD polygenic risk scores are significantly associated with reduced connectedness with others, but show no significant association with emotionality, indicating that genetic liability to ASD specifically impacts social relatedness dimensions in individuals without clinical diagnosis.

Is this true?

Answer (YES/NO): NO